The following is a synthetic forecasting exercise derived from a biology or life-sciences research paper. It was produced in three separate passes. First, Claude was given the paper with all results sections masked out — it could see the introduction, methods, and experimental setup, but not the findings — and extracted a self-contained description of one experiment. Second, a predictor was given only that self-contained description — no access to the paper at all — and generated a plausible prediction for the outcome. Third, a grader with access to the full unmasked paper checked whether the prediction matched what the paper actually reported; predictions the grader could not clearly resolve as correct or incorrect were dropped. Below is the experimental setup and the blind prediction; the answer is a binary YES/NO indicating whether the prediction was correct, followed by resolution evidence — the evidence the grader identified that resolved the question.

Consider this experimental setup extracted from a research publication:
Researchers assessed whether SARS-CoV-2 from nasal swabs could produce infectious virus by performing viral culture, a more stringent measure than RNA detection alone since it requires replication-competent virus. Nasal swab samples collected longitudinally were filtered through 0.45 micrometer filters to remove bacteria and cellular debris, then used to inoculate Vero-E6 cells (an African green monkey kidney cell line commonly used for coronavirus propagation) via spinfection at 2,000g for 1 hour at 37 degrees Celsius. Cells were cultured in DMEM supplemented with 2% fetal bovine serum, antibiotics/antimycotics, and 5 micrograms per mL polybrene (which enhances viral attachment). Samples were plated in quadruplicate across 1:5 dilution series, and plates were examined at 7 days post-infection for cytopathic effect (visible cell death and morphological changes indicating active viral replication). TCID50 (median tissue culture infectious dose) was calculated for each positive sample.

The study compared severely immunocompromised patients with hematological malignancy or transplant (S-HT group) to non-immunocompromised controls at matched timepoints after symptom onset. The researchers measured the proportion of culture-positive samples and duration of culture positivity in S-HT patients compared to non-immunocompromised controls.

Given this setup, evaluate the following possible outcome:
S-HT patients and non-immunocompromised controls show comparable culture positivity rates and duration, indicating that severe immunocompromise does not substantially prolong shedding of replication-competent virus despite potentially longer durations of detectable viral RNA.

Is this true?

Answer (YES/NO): NO